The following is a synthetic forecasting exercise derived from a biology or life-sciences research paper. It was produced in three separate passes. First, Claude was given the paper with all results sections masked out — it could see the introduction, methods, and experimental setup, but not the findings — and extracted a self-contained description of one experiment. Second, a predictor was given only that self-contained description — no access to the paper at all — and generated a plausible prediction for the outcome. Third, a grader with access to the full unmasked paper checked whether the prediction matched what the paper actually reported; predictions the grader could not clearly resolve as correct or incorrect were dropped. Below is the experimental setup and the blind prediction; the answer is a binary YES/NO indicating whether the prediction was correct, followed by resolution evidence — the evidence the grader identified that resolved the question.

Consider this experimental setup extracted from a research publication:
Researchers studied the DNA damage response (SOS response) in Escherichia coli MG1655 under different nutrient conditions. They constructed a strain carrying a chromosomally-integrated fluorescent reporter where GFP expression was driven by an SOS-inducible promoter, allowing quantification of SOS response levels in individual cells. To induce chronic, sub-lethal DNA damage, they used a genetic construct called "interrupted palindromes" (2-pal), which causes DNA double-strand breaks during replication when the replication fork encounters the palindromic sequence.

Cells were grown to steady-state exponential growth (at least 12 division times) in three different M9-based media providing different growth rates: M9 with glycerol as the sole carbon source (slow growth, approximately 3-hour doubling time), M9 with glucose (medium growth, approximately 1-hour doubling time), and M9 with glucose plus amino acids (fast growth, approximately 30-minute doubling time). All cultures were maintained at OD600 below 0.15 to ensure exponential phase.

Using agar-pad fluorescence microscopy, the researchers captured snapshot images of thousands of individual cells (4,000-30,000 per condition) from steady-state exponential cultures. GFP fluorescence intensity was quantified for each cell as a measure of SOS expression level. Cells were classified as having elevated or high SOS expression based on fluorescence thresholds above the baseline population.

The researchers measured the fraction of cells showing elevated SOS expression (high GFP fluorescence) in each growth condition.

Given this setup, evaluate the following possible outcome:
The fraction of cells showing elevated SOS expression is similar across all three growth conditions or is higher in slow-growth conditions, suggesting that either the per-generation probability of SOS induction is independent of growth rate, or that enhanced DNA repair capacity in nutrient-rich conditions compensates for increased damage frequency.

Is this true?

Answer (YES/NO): NO